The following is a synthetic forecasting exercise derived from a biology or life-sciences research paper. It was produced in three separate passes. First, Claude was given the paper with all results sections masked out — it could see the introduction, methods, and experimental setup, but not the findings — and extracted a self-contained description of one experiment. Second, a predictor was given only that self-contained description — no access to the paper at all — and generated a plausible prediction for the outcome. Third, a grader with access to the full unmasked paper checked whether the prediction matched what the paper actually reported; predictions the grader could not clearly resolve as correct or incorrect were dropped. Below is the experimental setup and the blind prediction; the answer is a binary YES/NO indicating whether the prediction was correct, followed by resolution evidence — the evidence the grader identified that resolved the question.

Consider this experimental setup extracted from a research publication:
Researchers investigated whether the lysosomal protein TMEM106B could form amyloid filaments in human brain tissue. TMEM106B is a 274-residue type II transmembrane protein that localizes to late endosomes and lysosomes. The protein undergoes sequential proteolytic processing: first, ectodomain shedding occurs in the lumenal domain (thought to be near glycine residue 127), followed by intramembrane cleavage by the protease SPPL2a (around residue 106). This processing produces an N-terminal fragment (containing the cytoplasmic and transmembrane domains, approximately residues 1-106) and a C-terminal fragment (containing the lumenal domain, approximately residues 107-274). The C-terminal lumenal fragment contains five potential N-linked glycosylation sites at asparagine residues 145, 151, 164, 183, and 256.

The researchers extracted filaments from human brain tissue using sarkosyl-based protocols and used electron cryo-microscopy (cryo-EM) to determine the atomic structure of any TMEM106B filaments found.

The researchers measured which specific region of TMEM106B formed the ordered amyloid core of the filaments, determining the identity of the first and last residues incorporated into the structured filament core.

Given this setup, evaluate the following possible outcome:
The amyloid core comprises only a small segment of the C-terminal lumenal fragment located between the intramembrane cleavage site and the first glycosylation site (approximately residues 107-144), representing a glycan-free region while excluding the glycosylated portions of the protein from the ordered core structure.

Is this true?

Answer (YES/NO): NO